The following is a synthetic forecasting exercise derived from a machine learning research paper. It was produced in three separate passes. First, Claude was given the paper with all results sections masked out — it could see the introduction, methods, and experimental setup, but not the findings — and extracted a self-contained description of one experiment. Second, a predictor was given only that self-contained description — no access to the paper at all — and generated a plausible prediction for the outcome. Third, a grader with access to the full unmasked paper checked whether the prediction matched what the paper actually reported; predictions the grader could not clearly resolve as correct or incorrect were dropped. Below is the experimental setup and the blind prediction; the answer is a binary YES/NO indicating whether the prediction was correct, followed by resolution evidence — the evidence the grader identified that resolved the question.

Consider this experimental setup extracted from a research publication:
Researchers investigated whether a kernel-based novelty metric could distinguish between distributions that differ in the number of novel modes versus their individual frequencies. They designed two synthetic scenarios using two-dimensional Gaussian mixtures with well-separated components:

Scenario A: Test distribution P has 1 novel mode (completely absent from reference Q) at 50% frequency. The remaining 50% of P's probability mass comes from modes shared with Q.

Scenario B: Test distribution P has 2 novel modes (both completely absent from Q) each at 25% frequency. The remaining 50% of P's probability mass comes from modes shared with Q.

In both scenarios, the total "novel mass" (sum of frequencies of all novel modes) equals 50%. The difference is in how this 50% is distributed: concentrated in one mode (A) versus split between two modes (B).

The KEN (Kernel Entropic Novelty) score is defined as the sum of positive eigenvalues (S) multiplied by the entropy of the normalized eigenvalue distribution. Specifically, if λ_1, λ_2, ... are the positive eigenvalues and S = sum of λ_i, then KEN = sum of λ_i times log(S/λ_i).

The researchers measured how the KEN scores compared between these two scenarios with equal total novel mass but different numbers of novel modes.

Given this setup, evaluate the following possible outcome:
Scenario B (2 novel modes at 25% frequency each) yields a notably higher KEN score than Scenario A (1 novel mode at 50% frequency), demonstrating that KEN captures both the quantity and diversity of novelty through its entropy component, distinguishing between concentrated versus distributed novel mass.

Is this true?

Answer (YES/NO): YES